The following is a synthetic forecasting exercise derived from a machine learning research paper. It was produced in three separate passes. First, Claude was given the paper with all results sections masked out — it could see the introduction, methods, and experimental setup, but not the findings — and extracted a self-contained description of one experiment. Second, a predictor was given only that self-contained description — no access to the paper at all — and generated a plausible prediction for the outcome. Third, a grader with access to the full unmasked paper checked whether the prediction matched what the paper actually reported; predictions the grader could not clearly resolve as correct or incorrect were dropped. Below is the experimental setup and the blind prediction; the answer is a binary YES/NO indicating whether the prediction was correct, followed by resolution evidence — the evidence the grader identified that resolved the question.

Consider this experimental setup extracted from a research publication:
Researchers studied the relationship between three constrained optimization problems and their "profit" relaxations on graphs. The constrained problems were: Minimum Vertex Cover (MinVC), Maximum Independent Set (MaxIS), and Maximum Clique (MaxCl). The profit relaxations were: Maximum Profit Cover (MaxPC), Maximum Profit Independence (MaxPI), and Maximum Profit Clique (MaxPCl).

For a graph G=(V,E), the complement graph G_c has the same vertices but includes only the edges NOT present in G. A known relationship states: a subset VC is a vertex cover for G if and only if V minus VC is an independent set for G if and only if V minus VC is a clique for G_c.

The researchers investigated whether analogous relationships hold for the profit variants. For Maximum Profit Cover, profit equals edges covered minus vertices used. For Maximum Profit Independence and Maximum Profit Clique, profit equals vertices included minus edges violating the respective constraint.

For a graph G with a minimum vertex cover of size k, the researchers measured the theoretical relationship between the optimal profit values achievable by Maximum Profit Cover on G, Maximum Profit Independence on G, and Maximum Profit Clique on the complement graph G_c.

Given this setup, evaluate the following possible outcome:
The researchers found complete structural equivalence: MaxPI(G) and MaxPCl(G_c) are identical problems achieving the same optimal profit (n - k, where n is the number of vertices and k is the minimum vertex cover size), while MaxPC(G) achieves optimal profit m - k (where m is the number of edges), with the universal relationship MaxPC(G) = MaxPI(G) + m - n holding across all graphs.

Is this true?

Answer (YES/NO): YES